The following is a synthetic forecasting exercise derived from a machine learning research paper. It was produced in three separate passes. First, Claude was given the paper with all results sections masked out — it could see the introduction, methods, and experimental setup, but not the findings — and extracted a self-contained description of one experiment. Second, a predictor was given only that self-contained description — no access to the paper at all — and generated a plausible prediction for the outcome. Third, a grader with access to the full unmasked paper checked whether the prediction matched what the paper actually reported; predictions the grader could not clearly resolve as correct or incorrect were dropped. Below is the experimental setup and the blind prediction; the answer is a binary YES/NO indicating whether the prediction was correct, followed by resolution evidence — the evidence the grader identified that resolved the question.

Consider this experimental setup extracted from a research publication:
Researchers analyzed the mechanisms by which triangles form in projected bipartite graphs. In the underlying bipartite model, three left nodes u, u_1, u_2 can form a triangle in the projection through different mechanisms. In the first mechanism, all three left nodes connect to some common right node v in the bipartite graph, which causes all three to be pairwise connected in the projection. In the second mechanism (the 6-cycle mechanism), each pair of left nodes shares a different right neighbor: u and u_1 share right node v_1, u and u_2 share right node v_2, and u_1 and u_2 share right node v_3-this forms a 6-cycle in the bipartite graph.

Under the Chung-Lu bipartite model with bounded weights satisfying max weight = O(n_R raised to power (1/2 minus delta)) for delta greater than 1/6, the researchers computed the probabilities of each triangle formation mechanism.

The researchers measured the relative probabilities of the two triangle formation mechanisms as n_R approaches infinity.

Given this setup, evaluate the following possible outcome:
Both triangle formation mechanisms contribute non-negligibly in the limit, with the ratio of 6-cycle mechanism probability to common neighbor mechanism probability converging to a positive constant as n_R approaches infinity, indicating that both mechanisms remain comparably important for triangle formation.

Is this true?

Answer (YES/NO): NO